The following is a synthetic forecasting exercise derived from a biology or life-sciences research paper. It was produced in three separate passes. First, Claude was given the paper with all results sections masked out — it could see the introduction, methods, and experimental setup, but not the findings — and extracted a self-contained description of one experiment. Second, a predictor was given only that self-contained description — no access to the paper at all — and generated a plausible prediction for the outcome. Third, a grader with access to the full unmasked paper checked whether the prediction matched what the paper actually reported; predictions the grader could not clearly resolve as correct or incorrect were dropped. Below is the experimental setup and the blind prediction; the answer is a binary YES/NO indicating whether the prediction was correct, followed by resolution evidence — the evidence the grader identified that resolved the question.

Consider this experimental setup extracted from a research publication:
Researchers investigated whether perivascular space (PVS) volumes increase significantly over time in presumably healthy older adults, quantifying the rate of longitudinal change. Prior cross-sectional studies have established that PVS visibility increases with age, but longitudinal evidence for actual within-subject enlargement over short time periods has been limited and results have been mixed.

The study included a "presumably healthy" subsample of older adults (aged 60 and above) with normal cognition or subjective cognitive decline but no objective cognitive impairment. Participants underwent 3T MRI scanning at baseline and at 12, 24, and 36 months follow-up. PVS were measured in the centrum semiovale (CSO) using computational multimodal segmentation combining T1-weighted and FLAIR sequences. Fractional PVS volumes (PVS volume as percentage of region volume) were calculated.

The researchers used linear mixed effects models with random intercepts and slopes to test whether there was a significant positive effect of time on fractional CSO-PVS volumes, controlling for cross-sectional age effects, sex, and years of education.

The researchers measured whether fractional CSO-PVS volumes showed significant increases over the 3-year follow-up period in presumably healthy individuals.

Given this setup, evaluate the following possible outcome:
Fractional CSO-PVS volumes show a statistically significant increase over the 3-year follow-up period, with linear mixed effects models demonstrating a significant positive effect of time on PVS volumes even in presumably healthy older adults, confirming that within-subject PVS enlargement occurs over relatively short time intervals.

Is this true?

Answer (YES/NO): YES